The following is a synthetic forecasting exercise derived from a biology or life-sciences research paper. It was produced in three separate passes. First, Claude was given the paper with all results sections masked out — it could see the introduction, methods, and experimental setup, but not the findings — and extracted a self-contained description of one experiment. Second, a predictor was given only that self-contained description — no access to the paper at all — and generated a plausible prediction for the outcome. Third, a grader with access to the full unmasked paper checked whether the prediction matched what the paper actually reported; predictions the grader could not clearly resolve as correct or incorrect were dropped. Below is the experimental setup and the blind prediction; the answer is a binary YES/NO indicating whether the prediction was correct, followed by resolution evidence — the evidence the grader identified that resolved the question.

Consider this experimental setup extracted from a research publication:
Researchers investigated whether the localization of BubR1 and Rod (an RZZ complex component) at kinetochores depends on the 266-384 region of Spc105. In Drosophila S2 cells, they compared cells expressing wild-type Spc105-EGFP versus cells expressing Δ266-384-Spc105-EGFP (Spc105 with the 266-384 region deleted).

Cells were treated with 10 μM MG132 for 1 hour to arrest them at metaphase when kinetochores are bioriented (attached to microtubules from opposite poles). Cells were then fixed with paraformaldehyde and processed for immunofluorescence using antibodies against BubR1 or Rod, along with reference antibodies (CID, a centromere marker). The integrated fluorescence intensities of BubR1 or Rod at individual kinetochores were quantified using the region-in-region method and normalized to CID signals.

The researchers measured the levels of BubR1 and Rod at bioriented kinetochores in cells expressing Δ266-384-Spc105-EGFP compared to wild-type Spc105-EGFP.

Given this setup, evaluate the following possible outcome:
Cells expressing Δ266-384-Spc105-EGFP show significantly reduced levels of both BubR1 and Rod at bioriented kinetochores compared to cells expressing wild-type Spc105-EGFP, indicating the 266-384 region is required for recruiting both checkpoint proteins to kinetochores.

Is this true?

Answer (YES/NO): YES